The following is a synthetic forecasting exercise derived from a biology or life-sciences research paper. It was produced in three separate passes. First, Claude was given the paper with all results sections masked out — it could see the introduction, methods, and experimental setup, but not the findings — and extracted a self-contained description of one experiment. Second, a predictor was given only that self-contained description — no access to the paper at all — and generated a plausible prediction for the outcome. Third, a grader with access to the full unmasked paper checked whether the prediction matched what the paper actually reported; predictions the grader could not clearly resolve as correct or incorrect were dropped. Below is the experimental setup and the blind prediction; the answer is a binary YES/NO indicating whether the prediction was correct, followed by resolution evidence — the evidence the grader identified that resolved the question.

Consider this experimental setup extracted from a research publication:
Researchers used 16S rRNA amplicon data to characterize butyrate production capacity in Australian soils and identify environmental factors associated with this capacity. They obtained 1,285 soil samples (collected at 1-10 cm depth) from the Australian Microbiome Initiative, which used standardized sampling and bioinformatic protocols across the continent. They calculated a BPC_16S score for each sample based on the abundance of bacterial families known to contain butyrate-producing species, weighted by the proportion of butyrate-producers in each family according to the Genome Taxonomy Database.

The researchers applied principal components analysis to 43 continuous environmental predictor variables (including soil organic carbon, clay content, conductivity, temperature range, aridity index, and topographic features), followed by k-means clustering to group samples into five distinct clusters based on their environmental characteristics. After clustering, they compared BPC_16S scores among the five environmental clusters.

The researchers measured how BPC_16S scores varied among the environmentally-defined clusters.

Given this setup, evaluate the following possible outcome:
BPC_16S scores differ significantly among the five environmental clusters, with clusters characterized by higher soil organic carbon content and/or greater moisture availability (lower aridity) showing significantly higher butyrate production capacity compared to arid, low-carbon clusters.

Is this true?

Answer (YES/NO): NO